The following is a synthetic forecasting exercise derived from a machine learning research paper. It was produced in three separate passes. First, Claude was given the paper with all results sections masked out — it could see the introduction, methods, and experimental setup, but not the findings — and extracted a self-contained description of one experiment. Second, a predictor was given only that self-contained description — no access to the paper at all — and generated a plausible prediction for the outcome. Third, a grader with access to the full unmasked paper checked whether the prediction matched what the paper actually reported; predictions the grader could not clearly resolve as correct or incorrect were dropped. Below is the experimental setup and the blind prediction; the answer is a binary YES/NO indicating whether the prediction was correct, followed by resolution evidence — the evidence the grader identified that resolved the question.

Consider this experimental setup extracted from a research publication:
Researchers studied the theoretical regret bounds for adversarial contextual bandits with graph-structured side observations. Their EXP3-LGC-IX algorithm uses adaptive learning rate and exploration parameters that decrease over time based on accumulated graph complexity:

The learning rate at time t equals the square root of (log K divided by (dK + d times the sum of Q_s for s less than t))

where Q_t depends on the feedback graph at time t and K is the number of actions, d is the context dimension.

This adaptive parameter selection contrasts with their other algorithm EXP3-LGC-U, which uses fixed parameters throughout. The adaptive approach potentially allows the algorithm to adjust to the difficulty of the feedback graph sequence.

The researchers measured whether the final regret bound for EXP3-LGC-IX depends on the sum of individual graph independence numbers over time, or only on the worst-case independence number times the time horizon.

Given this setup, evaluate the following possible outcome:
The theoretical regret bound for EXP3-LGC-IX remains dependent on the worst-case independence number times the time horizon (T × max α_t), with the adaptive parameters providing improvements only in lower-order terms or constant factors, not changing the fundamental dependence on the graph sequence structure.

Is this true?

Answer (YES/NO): NO